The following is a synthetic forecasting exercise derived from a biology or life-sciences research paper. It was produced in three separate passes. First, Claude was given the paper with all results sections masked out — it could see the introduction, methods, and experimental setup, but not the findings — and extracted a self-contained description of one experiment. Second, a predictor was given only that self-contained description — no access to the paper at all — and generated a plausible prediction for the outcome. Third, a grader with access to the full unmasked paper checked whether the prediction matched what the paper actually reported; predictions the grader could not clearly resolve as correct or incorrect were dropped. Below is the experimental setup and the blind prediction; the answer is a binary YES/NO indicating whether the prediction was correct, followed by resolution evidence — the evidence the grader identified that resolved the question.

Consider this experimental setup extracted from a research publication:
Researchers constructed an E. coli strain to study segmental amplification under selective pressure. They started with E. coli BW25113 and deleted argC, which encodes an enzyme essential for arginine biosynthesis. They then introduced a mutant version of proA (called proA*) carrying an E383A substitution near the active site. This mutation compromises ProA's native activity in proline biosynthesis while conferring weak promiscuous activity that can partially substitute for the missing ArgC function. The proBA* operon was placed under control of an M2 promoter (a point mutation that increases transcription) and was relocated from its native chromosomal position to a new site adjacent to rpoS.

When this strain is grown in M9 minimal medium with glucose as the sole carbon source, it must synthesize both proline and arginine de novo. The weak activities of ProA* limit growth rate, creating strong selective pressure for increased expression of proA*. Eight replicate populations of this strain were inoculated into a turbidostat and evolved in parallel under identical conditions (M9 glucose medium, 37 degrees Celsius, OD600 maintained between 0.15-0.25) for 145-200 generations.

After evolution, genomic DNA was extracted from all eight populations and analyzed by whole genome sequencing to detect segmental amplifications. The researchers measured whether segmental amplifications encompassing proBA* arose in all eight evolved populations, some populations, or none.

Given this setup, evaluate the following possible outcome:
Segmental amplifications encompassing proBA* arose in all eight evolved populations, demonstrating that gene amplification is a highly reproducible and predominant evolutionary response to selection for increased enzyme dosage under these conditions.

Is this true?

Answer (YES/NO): YES